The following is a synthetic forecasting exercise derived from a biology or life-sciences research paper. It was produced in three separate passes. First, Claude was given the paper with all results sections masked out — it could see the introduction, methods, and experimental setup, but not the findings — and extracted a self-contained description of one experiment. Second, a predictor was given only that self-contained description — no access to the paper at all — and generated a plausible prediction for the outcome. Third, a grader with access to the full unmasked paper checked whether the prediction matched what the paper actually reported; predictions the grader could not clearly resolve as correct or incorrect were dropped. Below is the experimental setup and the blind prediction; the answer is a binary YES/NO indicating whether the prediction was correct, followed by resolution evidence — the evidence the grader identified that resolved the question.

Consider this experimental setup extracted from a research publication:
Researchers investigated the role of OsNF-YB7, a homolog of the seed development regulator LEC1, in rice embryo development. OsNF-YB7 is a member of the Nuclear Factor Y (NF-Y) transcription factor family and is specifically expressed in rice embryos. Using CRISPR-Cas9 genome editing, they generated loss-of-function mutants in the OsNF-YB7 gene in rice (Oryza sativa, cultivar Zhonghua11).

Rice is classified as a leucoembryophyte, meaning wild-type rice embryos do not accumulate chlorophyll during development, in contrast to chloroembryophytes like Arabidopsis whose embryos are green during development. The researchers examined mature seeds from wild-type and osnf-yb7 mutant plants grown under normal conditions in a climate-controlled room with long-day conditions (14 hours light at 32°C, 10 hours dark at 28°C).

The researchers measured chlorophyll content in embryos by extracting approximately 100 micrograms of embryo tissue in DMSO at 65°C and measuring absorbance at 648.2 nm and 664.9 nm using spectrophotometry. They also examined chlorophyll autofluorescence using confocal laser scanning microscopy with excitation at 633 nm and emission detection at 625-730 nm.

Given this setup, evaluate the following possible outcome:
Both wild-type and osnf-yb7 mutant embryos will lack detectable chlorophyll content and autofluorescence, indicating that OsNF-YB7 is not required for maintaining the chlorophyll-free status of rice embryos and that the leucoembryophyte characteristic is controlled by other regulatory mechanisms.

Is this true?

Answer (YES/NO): NO